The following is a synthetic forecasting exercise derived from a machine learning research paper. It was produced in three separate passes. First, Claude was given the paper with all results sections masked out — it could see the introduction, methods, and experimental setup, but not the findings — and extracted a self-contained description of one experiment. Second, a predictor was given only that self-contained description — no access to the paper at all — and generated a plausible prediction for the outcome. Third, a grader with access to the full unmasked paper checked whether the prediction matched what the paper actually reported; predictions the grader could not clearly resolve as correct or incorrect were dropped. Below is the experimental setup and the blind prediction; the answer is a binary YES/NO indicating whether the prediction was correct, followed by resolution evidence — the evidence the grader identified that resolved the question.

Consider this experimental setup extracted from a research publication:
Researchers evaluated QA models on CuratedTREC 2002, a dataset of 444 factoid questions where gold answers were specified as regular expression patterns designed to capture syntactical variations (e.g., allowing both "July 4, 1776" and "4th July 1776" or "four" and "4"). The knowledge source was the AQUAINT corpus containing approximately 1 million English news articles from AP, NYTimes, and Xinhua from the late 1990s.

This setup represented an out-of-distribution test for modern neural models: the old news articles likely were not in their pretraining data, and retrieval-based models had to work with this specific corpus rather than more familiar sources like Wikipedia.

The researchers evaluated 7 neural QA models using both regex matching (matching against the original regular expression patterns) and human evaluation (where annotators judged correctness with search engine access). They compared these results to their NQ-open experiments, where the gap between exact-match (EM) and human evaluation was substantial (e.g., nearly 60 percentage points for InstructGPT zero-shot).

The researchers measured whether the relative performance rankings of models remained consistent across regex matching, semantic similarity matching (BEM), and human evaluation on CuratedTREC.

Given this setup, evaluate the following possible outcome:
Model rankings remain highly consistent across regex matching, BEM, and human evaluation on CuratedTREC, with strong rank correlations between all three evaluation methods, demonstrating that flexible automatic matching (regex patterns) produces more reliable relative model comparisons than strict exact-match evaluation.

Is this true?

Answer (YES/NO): NO